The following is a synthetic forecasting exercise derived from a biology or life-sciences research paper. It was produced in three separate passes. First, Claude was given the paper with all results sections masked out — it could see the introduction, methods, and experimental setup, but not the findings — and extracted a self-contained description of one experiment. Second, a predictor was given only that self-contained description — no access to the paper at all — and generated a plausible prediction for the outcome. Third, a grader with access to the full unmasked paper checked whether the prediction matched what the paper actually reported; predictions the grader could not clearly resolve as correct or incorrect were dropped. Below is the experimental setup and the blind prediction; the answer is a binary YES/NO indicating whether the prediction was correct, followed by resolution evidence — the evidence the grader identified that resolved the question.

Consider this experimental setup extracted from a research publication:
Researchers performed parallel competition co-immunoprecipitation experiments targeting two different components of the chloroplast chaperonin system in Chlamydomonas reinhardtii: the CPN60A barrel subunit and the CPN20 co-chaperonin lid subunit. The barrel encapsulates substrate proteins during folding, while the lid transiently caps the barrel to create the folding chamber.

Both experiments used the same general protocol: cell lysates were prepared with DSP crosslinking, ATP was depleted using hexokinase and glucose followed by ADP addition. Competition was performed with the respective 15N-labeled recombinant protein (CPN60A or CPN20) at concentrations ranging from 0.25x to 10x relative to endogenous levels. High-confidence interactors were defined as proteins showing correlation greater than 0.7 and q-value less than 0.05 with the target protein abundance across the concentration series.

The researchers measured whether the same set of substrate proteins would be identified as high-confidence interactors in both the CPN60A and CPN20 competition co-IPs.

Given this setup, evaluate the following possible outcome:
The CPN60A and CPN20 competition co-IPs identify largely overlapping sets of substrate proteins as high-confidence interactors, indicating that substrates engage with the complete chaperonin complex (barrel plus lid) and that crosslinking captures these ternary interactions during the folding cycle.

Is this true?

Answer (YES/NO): NO